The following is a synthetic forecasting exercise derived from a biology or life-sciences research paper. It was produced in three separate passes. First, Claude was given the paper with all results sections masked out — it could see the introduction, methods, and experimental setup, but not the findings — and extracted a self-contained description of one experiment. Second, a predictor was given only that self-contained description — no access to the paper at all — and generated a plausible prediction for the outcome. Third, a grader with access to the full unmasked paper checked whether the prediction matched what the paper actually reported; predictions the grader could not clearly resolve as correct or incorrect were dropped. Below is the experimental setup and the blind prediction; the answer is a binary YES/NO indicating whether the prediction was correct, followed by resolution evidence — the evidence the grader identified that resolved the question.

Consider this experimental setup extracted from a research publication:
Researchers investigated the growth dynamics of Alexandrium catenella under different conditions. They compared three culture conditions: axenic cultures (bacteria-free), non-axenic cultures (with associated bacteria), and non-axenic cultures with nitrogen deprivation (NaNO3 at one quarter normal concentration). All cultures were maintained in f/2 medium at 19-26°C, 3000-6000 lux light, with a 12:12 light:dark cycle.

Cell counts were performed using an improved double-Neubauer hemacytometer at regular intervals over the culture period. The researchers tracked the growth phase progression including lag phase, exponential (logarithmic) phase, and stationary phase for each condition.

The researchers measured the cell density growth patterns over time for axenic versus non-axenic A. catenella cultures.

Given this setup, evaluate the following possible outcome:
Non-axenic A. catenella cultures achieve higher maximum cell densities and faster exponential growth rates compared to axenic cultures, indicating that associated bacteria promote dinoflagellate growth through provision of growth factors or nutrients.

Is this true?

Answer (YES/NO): YES